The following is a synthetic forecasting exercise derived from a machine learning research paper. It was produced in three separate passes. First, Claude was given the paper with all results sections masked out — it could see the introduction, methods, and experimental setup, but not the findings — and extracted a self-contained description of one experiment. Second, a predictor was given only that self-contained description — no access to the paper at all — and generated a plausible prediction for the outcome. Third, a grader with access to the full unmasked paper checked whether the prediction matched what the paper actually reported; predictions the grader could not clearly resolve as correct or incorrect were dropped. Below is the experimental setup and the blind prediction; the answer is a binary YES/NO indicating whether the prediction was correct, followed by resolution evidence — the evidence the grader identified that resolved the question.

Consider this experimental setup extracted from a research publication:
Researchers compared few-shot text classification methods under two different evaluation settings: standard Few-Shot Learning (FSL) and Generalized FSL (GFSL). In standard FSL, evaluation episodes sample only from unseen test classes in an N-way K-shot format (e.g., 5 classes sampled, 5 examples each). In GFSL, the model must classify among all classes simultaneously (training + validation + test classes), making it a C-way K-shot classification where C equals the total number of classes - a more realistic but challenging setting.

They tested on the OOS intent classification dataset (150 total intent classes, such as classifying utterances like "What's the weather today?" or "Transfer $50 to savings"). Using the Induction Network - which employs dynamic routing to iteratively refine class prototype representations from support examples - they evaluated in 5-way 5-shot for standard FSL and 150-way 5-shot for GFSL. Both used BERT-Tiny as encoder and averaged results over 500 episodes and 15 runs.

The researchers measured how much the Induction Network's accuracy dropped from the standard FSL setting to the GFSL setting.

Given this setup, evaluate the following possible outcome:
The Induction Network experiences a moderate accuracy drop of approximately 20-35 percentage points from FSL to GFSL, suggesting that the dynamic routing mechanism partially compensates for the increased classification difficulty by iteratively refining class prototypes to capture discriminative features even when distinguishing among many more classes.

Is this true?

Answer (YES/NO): NO